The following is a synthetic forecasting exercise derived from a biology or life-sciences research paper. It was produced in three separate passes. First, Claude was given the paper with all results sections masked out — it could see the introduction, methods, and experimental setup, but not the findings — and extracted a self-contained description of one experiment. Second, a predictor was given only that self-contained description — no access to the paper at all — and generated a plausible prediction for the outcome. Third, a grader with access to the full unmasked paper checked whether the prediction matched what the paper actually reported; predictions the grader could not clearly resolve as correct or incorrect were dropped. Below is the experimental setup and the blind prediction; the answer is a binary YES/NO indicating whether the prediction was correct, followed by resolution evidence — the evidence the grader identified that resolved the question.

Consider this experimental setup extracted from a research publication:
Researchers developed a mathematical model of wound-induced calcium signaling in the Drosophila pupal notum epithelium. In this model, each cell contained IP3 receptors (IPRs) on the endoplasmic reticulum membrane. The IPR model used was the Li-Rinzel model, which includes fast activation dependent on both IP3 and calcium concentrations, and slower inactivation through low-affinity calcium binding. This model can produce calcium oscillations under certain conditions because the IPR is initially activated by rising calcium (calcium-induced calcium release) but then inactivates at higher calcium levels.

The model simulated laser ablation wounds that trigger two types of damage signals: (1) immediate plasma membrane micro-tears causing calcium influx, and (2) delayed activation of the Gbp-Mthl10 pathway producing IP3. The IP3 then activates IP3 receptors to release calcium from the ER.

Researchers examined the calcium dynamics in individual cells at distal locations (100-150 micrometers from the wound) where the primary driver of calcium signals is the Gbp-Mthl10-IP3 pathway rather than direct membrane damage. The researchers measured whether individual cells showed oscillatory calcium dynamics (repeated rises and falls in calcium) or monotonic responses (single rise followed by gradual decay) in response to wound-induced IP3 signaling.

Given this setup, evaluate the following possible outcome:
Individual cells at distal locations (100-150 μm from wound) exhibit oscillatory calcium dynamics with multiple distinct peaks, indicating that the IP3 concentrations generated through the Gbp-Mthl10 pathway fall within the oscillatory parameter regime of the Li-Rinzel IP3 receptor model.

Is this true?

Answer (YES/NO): YES